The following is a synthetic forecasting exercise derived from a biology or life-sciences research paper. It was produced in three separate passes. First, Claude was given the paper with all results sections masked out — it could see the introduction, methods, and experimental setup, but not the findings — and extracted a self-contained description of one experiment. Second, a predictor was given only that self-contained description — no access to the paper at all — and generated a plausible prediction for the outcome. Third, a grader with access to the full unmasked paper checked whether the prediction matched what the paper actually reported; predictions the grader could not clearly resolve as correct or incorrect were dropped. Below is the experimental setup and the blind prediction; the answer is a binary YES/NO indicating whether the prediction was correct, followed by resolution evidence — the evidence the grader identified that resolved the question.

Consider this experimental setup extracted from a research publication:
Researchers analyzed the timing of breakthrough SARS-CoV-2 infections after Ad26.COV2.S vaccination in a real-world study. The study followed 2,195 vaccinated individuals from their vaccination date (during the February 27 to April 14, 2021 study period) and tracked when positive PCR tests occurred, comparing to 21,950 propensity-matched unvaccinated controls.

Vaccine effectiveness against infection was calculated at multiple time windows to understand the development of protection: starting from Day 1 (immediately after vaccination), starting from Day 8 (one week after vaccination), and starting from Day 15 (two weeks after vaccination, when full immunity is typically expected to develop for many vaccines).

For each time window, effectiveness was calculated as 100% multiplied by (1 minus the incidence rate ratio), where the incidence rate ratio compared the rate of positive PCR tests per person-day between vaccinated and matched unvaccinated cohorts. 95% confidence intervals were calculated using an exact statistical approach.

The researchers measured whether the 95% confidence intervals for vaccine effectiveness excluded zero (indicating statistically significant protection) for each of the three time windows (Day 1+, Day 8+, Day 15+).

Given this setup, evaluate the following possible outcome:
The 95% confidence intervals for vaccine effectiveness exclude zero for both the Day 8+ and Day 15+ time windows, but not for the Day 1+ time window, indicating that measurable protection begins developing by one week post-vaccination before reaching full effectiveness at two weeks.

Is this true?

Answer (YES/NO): NO